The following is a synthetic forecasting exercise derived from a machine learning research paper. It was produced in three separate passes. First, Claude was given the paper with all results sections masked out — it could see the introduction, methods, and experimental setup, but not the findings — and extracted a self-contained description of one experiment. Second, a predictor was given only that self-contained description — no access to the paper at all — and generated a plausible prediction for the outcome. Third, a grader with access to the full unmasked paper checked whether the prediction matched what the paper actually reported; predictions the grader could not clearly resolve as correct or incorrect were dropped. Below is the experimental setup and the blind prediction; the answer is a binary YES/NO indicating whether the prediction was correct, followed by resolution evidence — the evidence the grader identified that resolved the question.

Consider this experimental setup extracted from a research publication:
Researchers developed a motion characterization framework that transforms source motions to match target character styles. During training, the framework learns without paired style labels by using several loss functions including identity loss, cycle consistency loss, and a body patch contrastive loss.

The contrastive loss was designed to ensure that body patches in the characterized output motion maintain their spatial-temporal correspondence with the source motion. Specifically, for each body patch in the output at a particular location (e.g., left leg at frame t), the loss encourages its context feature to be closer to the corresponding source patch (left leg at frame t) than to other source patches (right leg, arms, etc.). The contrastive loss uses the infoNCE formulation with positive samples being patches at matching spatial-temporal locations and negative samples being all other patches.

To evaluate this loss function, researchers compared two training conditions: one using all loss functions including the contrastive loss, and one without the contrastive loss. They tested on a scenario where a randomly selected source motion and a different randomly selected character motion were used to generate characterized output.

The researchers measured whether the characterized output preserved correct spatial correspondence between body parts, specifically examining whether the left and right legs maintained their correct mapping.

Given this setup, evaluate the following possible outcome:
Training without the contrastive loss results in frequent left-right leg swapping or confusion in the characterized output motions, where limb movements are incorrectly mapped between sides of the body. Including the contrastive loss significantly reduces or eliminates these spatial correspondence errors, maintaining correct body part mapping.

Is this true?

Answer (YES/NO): YES